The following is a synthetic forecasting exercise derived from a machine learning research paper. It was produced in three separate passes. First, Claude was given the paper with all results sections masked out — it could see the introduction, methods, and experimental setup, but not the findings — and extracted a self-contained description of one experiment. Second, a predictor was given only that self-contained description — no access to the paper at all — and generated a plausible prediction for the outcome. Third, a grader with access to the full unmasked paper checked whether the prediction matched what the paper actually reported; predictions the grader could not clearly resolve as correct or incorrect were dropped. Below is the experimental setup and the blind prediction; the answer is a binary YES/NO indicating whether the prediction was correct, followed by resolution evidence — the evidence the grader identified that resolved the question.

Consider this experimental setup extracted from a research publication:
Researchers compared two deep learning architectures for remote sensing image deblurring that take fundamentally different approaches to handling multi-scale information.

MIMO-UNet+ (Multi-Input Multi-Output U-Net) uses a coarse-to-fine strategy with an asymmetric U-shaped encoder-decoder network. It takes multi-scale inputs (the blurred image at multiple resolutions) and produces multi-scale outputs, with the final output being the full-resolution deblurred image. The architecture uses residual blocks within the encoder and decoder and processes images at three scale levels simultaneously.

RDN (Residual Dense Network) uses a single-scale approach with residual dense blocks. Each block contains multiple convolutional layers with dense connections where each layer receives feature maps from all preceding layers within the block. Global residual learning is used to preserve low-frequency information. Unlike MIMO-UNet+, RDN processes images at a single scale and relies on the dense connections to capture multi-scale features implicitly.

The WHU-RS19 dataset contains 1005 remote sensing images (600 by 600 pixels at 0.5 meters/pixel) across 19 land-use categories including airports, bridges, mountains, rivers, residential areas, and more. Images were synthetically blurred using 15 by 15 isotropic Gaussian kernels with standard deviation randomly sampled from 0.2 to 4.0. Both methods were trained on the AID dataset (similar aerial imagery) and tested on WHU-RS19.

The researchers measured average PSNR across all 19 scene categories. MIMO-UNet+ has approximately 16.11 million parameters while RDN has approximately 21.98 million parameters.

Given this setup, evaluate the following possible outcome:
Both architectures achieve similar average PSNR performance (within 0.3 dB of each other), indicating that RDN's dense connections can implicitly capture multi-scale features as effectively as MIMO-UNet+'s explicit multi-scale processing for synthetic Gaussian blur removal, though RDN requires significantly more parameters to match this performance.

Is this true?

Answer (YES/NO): NO